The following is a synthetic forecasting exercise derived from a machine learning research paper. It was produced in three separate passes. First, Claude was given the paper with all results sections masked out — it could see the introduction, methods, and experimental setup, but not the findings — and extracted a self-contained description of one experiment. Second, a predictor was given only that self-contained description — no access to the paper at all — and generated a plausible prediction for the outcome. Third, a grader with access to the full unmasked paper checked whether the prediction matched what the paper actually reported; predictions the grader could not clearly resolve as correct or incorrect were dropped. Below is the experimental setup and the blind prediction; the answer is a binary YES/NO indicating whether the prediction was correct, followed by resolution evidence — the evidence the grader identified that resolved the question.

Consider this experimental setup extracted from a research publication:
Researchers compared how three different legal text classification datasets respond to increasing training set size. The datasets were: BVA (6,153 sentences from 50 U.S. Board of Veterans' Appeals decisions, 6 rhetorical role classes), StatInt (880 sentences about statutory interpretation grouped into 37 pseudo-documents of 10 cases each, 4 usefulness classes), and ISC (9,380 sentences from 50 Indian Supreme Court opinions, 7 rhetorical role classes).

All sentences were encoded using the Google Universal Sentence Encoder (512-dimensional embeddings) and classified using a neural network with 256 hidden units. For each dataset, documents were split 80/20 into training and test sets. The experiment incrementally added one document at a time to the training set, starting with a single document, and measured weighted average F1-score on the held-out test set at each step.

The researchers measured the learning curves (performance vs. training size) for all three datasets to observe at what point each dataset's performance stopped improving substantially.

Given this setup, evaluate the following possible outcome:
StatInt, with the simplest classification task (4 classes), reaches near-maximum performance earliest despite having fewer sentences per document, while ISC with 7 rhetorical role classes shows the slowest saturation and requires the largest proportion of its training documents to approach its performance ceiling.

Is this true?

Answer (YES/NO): NO